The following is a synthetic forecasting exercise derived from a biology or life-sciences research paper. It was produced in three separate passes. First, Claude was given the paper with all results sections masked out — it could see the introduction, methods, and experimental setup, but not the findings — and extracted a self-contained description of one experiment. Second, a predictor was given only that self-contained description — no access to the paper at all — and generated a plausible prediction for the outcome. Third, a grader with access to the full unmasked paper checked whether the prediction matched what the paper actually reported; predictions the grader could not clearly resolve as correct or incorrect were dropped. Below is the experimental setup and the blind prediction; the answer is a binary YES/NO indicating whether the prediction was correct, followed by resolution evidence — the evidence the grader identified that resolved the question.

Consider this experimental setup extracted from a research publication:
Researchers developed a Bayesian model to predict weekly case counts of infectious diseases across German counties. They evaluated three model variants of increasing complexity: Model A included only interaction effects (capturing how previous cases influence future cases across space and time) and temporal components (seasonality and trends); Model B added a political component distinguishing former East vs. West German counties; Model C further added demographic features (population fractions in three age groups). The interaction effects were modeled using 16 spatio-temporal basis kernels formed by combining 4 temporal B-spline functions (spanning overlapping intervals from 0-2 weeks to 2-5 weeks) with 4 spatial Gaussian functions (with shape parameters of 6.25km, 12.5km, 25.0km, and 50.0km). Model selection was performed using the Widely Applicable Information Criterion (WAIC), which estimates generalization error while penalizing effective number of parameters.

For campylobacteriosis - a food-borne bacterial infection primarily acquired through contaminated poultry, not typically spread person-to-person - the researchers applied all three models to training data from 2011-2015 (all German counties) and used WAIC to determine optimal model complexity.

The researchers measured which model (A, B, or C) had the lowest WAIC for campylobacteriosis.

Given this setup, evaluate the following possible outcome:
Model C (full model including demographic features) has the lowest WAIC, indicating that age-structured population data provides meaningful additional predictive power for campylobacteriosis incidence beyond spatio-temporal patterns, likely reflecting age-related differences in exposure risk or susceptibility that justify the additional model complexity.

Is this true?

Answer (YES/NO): YES